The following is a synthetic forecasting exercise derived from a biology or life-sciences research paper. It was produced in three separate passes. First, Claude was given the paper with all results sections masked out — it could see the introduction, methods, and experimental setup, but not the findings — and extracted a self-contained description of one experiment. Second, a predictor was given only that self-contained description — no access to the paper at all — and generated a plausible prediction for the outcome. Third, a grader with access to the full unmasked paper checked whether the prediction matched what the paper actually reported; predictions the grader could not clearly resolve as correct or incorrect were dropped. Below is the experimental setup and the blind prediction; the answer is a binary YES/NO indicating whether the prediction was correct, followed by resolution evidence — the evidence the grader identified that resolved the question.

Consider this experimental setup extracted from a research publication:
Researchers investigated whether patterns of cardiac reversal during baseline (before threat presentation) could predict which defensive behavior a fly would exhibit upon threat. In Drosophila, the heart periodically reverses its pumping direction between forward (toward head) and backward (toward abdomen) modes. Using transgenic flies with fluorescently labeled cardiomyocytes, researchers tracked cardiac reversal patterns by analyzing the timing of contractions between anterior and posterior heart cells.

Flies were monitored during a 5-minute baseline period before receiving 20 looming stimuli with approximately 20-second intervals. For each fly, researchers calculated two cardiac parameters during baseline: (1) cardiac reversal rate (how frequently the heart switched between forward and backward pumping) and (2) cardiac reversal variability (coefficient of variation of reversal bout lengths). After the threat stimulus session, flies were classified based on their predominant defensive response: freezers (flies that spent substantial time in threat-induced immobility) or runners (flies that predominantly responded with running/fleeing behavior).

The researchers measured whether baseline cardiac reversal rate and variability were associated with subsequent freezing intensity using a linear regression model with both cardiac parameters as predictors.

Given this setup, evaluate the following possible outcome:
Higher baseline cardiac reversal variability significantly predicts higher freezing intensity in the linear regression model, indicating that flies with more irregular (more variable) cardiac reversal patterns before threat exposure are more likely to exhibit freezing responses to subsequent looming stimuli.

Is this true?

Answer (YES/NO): YES